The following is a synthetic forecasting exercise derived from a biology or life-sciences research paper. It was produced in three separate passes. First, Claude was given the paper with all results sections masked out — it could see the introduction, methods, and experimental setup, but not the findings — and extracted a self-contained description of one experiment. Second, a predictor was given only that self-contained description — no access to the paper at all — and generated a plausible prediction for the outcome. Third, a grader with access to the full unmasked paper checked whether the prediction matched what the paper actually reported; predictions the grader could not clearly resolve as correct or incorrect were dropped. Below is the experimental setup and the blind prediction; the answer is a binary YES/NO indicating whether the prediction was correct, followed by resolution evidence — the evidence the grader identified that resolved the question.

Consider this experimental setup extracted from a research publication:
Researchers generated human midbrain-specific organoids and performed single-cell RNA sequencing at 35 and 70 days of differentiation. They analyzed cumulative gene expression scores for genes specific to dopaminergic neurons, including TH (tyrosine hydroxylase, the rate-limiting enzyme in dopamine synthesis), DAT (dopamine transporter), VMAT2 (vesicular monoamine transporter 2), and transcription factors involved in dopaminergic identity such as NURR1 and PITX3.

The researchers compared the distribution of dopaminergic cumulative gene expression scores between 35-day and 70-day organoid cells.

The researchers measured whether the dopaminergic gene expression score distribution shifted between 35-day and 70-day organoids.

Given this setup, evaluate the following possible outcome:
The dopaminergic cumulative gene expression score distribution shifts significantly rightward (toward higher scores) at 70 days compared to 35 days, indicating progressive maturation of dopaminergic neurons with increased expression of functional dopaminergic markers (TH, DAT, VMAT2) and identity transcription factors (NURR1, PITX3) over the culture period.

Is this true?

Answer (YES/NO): NO